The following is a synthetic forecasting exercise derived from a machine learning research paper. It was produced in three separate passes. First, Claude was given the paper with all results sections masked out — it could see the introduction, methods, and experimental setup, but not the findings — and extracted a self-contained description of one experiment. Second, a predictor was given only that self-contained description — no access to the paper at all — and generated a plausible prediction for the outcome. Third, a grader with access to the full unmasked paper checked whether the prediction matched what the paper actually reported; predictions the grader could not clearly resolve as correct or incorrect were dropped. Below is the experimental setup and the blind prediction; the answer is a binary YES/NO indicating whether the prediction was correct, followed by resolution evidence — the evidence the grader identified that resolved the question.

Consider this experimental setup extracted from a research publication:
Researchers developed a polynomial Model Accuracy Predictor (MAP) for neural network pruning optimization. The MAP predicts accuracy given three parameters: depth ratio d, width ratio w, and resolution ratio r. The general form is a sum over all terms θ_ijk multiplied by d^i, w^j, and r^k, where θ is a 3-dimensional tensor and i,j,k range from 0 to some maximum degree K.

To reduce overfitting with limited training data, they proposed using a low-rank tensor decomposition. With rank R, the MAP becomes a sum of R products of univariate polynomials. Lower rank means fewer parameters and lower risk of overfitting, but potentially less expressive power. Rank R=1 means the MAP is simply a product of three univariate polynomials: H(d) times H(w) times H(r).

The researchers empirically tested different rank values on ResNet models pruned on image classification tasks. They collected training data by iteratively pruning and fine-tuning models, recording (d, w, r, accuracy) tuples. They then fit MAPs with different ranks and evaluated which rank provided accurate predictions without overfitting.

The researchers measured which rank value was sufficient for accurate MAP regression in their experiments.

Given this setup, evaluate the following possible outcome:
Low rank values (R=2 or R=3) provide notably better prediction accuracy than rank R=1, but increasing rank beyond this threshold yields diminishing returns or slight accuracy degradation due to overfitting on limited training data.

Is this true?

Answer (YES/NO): NO